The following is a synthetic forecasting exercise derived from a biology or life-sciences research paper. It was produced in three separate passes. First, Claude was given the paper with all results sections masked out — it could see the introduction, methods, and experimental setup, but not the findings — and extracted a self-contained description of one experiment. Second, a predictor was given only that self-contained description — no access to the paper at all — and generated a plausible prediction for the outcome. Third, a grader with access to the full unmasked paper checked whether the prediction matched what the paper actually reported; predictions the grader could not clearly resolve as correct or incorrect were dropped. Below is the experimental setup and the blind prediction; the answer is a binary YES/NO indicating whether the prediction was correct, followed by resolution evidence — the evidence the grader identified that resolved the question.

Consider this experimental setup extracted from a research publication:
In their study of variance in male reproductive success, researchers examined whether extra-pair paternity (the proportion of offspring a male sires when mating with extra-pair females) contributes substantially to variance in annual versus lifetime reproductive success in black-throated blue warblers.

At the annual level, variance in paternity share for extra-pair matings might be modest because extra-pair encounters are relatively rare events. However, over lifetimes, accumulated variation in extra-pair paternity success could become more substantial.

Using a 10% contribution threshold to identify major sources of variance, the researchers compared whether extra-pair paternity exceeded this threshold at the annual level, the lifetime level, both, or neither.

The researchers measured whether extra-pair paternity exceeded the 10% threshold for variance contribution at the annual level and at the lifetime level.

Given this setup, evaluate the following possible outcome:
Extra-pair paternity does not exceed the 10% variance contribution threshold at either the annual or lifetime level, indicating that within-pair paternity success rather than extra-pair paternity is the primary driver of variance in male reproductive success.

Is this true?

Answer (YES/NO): NO